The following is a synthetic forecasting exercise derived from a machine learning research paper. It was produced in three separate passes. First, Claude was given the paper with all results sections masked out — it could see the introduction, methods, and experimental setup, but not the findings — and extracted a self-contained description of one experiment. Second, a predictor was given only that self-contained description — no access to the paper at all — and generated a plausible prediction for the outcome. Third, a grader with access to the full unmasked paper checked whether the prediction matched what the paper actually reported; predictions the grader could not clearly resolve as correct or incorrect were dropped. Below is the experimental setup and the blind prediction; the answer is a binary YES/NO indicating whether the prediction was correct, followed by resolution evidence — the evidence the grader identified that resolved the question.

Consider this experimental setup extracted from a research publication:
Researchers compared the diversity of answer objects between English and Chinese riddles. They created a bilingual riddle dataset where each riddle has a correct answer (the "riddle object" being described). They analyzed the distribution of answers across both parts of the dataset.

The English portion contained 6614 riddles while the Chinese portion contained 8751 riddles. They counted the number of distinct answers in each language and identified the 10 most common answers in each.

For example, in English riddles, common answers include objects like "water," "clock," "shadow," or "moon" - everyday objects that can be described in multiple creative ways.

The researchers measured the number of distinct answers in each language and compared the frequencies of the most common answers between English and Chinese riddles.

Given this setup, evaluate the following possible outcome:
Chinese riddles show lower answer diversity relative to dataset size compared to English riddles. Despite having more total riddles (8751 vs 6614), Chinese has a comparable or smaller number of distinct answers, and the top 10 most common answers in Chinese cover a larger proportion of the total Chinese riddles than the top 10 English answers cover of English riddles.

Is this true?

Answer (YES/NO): NO